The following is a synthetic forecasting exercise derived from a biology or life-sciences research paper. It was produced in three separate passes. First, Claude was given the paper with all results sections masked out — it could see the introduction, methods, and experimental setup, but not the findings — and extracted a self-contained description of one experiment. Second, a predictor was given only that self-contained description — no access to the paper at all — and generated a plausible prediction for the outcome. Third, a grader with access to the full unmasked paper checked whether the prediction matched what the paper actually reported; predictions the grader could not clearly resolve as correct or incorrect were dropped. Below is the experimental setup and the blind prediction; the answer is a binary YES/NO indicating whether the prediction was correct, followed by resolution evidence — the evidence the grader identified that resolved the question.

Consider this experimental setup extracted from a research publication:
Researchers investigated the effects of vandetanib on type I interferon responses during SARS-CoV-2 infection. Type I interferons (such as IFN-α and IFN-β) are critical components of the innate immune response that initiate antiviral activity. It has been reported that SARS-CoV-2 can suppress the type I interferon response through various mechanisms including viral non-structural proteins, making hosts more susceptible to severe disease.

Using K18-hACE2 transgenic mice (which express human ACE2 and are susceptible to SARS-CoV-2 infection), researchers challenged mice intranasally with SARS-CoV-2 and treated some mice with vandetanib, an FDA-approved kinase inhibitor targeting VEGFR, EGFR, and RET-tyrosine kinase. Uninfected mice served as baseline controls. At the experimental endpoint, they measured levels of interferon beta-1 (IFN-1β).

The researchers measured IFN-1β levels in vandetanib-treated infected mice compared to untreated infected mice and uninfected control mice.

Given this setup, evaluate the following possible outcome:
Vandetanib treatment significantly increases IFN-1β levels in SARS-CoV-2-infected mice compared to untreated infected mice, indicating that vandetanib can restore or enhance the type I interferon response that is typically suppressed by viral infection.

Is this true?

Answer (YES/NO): YES